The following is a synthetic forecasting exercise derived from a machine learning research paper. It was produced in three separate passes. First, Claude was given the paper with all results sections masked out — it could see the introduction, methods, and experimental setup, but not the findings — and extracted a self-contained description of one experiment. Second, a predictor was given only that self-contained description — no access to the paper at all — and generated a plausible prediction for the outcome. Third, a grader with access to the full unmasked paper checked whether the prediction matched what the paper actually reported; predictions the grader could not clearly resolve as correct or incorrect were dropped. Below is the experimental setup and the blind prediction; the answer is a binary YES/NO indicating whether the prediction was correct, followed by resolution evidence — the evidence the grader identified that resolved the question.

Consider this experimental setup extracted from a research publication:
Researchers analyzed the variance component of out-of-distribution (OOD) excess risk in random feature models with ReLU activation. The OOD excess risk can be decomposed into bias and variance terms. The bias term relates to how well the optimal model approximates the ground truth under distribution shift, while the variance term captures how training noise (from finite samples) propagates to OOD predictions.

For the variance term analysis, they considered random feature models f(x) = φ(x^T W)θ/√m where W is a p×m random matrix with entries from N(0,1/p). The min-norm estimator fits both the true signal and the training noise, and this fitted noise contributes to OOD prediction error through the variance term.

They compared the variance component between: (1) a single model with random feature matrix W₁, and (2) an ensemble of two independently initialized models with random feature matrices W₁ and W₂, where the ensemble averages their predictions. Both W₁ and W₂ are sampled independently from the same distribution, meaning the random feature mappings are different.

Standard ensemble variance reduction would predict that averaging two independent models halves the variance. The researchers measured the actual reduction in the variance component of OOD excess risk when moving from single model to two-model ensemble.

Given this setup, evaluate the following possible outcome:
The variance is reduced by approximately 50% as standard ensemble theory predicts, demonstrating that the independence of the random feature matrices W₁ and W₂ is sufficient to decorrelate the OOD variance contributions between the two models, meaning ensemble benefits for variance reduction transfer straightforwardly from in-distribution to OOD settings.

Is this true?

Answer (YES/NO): NO